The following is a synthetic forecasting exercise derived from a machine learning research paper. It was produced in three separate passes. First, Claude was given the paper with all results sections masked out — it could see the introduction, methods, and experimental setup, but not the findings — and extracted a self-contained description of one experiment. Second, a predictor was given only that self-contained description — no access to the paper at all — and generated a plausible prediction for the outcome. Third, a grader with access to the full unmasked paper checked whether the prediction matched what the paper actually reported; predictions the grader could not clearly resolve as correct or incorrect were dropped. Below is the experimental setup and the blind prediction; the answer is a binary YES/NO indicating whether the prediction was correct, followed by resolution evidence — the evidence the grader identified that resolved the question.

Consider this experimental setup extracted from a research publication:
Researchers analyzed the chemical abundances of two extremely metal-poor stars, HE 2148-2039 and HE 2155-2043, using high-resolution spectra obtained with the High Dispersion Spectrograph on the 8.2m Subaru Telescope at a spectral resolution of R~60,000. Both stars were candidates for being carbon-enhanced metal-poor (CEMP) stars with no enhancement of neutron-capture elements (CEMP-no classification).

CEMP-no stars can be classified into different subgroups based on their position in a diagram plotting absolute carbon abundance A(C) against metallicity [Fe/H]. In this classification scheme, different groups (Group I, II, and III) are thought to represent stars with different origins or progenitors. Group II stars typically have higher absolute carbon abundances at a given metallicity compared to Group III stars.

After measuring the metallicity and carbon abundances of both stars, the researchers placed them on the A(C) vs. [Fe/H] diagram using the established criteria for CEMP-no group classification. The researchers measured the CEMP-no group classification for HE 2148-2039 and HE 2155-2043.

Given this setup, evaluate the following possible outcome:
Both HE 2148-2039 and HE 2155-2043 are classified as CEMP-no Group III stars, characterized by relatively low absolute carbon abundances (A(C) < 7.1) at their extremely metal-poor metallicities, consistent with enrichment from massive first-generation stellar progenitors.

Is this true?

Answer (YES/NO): NO